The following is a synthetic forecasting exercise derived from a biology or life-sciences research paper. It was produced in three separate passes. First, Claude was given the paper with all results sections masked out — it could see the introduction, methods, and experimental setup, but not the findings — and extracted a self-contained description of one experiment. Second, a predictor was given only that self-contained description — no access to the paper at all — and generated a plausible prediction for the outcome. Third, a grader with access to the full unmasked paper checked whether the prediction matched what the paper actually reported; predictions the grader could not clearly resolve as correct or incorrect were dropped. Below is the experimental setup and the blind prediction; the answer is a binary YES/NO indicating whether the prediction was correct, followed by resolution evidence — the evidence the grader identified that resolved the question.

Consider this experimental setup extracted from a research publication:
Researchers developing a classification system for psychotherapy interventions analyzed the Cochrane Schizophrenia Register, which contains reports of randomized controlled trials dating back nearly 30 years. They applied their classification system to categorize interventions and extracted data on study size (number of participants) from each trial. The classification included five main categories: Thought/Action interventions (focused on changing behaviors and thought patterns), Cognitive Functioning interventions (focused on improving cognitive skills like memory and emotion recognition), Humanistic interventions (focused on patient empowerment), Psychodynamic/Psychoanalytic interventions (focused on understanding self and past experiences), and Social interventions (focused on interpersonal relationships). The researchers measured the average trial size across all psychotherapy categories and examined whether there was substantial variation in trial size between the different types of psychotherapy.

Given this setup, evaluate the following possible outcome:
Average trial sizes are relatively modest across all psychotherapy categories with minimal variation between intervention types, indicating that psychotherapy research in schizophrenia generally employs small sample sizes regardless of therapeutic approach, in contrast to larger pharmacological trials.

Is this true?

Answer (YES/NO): YES